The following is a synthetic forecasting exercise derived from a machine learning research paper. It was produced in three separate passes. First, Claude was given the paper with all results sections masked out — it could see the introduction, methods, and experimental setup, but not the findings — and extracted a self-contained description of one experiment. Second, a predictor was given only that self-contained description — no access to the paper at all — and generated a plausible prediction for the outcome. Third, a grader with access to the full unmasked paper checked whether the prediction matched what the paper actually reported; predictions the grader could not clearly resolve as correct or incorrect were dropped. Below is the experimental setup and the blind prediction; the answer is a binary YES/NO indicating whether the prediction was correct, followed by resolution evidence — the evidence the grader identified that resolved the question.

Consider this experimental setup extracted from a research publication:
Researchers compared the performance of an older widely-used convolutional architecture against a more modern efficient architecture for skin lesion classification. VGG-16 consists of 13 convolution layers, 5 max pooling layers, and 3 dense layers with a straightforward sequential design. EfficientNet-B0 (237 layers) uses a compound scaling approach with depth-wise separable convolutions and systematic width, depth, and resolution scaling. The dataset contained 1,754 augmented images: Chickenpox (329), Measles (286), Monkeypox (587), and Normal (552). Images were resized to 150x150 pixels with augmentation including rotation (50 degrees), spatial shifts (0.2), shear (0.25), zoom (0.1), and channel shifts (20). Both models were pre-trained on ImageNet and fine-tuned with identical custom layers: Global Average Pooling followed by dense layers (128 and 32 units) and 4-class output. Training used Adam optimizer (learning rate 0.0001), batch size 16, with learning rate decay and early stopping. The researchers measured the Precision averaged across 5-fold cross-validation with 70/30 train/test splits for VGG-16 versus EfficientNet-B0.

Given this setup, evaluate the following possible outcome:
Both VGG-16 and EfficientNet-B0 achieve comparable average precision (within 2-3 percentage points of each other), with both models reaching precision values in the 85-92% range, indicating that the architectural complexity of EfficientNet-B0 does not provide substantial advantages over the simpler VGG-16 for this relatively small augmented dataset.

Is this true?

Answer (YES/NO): NO